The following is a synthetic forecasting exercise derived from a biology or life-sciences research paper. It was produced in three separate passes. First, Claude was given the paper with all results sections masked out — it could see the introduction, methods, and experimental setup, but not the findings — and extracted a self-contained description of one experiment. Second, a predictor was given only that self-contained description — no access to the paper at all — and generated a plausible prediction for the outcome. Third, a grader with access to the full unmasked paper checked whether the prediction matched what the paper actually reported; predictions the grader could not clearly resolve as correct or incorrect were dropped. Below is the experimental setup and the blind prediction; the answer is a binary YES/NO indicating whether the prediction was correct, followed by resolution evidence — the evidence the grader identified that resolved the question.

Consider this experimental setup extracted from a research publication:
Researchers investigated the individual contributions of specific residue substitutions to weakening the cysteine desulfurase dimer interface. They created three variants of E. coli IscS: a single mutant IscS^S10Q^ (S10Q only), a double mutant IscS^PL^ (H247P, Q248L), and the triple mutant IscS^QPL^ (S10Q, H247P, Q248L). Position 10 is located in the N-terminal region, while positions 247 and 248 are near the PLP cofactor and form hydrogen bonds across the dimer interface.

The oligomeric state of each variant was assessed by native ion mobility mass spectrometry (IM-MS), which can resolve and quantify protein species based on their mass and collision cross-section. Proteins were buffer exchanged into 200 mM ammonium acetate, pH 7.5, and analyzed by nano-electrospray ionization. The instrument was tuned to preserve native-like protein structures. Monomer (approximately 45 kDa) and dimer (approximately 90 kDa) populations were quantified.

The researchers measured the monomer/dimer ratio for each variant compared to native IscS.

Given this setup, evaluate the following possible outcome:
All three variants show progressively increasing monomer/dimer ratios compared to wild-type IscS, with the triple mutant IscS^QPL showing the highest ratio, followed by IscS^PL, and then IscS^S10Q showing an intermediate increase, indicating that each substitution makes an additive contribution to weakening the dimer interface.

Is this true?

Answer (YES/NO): NO